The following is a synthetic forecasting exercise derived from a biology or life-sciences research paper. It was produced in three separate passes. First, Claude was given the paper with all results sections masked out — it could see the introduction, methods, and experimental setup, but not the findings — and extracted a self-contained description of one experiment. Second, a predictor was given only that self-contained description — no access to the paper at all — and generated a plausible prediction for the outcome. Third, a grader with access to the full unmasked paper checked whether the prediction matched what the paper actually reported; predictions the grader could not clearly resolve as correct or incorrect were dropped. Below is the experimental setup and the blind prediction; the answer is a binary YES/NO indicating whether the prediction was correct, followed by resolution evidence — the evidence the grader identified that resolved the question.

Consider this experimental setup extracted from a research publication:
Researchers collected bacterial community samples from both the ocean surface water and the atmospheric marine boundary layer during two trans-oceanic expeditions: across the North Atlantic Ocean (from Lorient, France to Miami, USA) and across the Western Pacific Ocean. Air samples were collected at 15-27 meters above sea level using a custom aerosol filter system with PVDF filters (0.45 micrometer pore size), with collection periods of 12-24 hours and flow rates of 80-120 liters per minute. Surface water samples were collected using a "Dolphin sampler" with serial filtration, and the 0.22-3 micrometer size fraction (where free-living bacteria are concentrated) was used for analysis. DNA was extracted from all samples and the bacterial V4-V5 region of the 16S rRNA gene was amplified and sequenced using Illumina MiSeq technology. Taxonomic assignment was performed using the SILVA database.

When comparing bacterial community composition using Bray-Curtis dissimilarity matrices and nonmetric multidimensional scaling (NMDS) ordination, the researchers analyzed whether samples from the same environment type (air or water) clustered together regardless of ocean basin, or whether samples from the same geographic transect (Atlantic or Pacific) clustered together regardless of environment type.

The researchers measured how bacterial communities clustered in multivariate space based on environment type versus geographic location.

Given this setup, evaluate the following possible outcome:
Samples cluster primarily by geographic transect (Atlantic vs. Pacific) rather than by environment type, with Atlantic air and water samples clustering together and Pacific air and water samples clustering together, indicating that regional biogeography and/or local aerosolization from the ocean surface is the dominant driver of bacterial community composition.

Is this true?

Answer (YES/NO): NO